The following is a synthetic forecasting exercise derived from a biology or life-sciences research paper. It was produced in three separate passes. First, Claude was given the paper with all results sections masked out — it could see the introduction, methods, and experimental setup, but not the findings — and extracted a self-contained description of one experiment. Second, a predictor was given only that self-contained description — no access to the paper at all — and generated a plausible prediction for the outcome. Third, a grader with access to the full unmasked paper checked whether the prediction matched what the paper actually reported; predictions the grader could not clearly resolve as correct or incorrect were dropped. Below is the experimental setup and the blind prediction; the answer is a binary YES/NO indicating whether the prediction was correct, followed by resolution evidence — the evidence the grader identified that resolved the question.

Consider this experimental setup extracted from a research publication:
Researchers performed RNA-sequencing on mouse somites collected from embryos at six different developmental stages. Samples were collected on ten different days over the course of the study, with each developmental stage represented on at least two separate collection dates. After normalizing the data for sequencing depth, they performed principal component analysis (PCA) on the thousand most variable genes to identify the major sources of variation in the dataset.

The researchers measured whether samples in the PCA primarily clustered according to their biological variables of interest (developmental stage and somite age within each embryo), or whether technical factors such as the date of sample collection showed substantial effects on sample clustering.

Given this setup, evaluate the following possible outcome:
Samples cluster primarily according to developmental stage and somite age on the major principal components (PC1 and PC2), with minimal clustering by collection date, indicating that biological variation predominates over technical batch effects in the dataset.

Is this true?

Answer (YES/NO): NO